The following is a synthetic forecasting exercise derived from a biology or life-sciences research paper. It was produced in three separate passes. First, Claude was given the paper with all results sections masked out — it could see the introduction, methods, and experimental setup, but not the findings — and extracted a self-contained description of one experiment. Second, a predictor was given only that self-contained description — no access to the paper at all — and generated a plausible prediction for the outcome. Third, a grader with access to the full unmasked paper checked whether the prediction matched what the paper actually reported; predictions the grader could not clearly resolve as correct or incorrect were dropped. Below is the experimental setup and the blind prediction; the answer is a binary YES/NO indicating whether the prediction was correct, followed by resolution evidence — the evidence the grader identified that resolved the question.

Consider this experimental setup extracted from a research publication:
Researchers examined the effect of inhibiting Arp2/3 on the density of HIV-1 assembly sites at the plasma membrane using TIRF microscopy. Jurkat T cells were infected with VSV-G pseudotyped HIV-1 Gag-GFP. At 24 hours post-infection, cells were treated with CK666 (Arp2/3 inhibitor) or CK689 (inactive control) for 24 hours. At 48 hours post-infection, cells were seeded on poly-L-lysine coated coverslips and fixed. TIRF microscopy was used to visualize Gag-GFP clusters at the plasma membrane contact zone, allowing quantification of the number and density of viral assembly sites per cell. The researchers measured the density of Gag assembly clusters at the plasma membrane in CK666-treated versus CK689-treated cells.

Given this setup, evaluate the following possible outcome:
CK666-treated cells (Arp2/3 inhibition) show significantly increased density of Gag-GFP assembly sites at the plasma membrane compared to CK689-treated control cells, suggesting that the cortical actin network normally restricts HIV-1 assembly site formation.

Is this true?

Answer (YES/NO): YES